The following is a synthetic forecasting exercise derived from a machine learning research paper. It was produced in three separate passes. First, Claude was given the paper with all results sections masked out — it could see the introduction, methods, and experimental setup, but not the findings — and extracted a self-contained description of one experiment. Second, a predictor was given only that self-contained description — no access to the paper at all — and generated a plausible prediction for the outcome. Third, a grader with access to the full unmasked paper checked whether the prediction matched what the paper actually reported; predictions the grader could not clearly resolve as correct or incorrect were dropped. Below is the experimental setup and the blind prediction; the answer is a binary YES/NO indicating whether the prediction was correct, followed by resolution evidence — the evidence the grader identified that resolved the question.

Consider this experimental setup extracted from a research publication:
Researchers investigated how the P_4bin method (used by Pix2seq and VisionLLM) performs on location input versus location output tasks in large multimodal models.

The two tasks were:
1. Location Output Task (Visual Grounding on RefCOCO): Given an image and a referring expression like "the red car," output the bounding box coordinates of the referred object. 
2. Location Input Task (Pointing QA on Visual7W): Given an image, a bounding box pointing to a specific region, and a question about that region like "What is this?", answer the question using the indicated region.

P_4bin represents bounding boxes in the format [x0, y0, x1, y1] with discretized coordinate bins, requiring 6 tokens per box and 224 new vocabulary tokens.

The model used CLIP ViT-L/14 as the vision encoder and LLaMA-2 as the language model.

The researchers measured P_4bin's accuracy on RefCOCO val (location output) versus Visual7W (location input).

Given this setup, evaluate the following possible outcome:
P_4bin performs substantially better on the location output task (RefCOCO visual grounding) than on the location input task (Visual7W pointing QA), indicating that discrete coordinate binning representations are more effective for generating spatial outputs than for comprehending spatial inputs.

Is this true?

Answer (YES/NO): NO